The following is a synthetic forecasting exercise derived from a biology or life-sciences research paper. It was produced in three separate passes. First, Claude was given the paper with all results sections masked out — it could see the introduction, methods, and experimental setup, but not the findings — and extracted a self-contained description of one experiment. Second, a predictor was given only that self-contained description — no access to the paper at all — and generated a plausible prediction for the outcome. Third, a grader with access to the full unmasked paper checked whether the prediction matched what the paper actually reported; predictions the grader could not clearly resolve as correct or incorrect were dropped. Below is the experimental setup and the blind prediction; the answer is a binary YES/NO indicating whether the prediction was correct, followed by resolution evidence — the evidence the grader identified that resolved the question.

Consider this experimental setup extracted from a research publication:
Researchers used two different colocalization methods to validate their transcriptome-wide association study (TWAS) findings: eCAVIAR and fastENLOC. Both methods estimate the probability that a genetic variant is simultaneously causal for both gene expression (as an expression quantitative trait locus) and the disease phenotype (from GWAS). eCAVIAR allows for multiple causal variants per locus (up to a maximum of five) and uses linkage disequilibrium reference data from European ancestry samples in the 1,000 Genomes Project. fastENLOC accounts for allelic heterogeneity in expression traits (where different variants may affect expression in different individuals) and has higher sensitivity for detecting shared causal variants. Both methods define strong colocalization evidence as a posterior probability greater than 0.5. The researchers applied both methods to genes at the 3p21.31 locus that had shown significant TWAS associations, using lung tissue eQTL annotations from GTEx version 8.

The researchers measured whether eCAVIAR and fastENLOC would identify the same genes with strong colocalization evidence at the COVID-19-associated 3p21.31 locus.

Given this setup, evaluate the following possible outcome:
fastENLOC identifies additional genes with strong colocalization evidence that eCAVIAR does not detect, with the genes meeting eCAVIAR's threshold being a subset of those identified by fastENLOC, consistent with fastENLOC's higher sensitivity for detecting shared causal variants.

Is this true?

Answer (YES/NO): NO